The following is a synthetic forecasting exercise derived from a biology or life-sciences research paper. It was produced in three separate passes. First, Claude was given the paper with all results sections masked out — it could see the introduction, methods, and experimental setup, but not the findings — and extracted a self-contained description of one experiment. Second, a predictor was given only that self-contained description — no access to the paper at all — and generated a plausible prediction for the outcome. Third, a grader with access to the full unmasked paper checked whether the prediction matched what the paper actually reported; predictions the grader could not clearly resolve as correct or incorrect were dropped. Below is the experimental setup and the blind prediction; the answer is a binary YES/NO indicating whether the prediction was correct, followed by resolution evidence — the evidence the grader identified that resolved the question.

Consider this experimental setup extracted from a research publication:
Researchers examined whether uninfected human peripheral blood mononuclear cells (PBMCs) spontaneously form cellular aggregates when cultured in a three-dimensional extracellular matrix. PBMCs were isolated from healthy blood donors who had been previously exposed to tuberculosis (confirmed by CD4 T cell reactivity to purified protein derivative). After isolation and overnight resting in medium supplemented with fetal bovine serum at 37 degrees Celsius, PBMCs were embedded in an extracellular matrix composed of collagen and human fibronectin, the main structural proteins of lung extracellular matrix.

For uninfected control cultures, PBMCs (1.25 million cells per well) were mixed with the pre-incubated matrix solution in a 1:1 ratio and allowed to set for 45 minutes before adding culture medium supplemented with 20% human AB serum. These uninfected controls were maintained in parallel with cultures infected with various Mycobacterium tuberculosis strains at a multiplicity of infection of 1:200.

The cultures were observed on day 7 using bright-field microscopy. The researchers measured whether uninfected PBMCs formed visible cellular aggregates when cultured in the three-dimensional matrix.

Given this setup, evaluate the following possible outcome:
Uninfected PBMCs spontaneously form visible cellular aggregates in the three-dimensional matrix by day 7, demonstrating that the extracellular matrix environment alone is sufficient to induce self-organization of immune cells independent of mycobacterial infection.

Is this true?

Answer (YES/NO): NO